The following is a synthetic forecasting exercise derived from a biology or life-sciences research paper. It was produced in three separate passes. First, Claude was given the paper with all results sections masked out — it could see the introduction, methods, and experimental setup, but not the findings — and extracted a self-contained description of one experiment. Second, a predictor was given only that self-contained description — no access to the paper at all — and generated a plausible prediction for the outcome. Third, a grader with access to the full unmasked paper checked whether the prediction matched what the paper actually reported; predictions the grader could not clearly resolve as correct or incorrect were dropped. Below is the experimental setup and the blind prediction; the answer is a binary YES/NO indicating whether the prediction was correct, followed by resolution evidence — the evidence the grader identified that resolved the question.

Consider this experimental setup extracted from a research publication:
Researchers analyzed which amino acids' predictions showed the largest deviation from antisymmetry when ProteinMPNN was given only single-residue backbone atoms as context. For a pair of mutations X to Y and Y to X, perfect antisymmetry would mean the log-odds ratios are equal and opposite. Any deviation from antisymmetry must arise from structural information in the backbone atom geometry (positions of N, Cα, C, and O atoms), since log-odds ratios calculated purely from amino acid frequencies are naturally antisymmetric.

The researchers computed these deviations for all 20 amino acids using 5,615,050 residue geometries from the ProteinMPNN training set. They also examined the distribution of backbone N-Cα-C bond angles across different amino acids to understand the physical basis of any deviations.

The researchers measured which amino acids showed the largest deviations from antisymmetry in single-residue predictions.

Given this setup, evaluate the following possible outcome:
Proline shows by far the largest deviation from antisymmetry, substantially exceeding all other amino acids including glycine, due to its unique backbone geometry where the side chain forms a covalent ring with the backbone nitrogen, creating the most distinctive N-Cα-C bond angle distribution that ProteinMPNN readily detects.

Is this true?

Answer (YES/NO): NO